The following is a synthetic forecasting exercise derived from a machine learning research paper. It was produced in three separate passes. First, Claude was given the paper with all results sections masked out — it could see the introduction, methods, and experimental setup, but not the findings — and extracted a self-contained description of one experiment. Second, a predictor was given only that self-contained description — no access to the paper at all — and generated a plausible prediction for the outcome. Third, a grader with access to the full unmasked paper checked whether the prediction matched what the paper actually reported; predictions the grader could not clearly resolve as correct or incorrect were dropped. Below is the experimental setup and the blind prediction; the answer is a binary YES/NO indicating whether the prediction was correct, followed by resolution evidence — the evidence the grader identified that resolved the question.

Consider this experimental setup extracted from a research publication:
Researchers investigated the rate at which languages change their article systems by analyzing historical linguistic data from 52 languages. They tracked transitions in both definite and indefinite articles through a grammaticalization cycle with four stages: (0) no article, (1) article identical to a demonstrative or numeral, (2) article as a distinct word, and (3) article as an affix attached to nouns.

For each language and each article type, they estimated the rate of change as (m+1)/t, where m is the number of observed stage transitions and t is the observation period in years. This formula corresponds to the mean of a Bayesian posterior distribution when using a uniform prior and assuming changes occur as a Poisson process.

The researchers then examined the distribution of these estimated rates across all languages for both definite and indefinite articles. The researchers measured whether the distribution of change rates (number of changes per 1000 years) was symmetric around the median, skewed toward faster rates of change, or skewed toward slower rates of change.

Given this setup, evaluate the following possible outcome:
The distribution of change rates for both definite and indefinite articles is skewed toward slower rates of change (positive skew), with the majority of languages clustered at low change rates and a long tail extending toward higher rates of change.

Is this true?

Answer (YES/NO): YES